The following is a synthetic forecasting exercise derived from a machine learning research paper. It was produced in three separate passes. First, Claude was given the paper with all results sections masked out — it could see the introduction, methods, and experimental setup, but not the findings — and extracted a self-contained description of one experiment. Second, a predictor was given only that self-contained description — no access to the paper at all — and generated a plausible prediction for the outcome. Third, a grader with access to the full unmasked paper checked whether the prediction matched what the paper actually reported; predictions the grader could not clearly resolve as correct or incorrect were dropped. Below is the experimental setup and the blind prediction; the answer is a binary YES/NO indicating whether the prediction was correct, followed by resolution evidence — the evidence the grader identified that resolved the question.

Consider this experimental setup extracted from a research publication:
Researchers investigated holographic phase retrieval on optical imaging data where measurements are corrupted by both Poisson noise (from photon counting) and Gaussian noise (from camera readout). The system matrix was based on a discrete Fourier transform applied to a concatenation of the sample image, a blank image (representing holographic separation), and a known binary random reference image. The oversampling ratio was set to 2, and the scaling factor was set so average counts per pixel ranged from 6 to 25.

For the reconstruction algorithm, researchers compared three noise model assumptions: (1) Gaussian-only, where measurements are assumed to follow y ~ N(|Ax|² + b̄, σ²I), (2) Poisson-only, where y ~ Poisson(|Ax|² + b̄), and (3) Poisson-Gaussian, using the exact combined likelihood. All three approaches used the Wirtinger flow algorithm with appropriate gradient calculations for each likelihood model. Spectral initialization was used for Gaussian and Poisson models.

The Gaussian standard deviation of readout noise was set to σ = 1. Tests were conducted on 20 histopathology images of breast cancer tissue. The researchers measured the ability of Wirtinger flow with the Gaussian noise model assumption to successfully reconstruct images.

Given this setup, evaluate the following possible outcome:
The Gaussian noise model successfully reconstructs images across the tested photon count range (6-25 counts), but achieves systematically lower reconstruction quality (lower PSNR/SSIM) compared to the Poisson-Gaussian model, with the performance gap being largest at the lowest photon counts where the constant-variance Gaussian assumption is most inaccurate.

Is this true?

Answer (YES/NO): NO